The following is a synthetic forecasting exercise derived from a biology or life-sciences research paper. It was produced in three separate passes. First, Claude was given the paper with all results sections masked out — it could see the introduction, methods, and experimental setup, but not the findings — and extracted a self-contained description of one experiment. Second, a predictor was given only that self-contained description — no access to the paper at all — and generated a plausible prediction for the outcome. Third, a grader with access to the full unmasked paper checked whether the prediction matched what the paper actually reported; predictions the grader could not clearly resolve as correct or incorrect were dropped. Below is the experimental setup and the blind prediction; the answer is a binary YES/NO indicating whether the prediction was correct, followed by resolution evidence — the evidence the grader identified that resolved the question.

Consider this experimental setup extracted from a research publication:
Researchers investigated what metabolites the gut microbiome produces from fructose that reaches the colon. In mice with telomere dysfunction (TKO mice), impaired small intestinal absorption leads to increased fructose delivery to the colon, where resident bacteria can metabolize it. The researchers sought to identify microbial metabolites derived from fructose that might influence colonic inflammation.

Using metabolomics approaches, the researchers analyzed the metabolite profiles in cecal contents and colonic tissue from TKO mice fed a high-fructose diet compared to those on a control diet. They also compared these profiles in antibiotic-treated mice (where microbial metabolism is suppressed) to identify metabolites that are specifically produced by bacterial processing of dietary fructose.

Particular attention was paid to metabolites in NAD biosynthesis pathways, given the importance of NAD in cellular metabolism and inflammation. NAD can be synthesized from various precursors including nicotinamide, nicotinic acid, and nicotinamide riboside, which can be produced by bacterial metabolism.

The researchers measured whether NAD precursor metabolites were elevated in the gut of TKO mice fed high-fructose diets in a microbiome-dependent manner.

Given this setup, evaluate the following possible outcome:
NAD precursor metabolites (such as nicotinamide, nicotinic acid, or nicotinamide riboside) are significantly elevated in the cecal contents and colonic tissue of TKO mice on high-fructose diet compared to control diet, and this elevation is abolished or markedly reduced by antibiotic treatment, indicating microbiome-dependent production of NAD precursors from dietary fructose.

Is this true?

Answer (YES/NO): NO